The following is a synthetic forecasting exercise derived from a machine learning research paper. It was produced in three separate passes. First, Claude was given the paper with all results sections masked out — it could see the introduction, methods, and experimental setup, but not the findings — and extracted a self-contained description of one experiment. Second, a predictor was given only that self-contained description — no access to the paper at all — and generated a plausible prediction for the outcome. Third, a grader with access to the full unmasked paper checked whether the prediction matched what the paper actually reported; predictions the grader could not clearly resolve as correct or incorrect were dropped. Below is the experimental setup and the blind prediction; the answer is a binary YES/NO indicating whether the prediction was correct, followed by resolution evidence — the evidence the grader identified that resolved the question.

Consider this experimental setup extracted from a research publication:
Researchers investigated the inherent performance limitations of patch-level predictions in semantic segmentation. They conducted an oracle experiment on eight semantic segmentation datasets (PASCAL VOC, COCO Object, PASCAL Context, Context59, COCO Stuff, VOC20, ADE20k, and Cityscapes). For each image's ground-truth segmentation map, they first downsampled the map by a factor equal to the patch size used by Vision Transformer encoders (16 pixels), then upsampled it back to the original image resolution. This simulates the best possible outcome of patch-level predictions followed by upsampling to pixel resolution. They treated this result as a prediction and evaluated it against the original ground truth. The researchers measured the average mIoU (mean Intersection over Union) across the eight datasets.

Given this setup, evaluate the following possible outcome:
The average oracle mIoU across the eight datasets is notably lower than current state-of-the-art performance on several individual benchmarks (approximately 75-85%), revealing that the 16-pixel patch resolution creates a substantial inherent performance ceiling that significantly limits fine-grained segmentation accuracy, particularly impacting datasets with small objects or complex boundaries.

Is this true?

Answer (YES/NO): NO